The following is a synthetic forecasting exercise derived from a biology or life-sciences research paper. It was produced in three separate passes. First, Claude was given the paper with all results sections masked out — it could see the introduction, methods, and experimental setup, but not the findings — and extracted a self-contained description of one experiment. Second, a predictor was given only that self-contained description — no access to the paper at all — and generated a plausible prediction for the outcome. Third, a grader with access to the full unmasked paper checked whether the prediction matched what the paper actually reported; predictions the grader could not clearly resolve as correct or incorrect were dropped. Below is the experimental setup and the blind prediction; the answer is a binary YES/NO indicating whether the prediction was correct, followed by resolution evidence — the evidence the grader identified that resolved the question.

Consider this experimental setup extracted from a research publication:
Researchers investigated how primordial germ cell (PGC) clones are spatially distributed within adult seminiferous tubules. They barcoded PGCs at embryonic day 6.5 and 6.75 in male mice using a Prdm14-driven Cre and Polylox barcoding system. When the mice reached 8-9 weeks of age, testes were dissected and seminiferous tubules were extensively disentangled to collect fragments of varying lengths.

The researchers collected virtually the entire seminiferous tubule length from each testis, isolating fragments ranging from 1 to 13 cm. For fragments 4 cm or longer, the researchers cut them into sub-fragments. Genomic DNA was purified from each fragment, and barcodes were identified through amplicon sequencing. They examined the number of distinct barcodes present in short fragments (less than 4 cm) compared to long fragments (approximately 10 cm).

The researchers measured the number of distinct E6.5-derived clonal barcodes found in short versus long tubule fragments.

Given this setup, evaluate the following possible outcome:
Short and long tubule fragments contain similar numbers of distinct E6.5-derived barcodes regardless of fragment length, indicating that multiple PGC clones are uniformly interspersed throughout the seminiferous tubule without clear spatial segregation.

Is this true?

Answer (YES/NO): NO